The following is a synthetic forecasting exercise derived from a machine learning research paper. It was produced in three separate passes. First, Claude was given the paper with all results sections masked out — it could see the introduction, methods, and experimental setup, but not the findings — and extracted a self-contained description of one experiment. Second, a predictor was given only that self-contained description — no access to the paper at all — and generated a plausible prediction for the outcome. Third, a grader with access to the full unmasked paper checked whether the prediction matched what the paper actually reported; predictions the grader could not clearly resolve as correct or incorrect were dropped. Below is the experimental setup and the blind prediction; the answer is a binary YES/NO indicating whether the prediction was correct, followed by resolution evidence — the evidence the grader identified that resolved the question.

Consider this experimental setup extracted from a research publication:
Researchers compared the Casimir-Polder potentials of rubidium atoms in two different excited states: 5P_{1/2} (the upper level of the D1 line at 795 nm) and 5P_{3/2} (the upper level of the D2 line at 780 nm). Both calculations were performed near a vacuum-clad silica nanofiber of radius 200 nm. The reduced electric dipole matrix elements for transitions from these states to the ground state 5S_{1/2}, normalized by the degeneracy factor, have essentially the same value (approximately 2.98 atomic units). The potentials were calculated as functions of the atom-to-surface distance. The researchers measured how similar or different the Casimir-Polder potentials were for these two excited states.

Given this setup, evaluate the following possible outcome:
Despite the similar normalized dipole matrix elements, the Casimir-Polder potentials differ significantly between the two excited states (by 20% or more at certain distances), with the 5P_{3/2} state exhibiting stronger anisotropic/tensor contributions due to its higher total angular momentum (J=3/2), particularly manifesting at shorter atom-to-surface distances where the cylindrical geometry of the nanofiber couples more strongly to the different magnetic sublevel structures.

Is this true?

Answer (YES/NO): NO